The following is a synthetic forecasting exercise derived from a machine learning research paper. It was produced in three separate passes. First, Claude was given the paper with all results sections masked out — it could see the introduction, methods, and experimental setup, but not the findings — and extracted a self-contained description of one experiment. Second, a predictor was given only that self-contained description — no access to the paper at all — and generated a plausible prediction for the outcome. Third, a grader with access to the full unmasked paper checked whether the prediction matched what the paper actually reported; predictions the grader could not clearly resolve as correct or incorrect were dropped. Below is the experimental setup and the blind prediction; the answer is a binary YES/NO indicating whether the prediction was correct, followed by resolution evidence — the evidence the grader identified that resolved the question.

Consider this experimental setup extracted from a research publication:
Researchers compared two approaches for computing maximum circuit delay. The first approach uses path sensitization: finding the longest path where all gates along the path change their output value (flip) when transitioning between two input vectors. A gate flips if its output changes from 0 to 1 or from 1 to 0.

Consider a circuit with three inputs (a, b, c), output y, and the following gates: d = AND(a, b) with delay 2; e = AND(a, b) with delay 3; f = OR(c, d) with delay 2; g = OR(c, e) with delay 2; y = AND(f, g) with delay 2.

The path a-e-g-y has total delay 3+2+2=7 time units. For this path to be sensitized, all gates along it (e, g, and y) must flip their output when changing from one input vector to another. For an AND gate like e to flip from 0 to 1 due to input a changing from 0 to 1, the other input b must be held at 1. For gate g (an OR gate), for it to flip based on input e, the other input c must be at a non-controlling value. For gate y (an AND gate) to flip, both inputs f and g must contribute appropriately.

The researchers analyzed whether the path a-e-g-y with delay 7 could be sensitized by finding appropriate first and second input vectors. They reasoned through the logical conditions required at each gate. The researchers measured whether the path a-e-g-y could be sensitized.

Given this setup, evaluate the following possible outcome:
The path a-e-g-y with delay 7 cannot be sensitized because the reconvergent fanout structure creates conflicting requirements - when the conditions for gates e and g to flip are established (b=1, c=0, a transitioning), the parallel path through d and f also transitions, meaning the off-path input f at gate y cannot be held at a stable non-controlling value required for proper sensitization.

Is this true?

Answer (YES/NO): YES